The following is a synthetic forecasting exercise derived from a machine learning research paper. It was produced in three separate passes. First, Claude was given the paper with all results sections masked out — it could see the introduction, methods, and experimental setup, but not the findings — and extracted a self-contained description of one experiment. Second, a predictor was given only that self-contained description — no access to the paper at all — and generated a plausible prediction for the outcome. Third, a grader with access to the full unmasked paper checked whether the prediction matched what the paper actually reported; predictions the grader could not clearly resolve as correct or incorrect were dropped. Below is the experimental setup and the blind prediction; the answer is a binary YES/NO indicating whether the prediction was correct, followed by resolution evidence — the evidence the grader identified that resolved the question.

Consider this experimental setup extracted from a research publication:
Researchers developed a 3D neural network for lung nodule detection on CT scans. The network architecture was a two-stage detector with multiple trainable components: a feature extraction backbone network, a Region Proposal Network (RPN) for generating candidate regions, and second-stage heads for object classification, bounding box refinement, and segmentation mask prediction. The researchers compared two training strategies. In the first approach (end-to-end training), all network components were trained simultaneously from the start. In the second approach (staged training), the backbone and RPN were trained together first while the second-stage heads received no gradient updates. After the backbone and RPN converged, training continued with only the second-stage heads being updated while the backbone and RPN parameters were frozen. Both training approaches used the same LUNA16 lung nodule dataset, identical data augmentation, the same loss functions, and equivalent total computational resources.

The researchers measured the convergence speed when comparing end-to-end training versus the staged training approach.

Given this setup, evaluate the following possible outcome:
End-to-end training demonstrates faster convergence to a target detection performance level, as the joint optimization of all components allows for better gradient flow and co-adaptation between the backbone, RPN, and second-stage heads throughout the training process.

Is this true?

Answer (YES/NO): NO